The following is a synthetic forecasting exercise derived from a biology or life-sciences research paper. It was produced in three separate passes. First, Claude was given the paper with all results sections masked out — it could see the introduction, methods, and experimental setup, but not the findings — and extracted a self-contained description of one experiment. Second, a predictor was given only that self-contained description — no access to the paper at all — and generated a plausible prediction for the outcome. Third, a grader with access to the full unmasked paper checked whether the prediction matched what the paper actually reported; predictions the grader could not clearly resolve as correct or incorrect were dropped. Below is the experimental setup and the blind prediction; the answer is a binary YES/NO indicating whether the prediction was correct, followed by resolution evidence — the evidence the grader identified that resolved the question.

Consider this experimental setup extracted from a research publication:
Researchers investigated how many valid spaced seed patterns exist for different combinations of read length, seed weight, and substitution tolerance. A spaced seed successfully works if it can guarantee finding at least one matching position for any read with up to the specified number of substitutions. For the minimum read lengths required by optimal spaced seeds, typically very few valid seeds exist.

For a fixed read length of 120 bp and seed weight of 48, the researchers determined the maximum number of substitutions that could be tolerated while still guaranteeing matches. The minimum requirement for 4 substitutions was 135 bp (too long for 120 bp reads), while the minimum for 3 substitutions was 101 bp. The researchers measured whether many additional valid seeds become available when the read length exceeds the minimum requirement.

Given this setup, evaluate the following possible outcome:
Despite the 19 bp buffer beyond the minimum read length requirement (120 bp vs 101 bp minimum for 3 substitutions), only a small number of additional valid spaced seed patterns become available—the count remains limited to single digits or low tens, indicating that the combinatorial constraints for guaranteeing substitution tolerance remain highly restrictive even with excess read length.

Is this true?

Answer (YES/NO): NO